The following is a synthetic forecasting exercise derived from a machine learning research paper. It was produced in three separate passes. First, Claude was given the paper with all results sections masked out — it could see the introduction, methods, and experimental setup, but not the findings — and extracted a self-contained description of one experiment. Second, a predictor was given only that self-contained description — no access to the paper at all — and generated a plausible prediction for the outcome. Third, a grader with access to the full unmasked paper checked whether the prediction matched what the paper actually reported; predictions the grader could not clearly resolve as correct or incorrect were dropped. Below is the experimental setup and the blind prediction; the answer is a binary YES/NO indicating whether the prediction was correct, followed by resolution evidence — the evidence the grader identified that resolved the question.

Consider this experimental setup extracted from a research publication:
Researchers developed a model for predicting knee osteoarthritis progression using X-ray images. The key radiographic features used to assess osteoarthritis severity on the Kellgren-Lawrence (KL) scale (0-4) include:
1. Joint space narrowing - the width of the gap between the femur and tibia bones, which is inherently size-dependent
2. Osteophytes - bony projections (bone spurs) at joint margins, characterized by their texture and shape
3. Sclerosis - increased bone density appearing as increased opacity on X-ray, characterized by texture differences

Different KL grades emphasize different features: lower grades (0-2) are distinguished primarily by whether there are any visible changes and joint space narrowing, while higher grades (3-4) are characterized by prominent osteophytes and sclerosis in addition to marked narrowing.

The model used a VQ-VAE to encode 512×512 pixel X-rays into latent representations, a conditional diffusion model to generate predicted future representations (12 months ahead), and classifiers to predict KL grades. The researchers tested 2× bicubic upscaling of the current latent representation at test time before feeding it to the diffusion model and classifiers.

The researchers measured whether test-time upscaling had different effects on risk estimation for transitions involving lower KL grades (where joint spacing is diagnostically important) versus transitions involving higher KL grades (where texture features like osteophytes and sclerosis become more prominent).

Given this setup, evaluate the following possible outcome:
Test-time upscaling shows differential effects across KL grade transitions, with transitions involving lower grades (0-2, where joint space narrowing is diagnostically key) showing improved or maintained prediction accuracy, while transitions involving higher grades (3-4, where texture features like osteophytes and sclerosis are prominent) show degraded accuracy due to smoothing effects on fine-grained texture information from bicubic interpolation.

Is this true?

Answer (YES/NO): NO